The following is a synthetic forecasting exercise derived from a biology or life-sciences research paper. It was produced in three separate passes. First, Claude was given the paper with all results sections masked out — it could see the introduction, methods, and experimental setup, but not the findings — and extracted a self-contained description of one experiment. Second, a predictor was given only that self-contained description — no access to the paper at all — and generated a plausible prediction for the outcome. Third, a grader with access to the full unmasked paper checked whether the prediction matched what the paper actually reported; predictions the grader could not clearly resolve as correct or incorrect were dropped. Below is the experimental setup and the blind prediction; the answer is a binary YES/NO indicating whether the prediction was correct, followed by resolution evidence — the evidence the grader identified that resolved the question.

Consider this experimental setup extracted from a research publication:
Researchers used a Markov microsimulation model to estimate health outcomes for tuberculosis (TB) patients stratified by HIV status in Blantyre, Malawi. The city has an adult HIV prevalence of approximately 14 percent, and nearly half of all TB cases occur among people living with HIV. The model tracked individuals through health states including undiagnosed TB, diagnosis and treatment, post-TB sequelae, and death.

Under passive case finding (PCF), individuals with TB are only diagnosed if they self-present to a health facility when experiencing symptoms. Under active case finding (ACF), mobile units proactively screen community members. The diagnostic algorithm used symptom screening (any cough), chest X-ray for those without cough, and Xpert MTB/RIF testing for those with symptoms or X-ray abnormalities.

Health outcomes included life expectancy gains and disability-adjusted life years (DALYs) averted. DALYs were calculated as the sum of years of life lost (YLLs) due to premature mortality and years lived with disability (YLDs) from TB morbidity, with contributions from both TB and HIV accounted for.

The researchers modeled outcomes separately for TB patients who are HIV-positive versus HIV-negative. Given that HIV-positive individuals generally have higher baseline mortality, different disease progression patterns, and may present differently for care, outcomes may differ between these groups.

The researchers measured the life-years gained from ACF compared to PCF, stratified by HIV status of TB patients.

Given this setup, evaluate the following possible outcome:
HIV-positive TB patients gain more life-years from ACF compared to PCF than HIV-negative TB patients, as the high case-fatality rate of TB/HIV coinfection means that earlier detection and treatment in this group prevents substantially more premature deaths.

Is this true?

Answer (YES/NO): NO